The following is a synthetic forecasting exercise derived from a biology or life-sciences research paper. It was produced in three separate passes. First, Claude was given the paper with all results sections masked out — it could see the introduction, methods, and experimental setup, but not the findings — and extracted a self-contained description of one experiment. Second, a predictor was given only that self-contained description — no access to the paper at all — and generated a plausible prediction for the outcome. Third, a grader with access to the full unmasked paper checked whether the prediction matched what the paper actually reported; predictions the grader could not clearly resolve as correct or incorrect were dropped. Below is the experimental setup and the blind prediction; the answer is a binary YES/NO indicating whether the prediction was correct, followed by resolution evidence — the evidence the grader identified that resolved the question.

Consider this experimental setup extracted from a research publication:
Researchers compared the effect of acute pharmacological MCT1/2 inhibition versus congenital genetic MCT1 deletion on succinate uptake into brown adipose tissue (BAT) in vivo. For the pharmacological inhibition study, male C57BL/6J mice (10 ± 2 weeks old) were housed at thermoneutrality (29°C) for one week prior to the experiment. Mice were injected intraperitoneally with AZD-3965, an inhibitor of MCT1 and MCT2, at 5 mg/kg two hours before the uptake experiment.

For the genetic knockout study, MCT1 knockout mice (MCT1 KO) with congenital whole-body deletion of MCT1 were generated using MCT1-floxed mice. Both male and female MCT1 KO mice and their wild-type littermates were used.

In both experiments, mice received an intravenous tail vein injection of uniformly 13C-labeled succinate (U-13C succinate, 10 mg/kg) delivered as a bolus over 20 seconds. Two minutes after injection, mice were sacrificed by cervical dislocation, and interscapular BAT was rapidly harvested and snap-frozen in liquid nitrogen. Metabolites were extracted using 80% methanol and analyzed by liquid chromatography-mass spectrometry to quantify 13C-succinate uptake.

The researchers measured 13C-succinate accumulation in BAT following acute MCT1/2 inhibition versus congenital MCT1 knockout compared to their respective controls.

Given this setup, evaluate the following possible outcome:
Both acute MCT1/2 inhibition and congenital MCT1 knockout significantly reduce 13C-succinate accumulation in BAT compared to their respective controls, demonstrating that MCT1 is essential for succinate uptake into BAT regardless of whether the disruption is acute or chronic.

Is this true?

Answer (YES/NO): NO